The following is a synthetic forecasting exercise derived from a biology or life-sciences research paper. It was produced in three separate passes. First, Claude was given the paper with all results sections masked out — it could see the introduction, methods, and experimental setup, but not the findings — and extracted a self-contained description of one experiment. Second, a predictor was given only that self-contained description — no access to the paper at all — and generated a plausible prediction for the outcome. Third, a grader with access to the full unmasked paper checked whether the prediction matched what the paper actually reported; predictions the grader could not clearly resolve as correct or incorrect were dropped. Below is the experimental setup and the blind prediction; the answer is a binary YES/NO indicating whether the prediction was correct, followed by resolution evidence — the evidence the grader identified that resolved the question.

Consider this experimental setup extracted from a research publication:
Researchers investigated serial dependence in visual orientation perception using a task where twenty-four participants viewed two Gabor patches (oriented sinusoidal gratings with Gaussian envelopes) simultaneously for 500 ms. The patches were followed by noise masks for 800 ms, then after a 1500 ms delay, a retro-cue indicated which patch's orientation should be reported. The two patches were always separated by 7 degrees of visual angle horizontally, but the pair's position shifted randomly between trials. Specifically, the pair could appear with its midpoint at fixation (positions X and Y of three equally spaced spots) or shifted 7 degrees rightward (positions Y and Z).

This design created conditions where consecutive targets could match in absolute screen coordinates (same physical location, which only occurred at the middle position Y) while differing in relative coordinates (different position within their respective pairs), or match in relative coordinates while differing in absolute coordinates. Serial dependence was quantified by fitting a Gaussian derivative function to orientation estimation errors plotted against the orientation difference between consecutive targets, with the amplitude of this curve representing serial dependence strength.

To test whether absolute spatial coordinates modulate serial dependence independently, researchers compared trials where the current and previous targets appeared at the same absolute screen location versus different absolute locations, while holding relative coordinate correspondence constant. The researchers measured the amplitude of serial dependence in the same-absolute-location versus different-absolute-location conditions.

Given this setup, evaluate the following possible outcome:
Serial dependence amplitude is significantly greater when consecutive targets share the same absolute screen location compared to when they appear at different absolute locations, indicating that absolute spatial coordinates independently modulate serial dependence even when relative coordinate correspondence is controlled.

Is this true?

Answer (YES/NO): NO